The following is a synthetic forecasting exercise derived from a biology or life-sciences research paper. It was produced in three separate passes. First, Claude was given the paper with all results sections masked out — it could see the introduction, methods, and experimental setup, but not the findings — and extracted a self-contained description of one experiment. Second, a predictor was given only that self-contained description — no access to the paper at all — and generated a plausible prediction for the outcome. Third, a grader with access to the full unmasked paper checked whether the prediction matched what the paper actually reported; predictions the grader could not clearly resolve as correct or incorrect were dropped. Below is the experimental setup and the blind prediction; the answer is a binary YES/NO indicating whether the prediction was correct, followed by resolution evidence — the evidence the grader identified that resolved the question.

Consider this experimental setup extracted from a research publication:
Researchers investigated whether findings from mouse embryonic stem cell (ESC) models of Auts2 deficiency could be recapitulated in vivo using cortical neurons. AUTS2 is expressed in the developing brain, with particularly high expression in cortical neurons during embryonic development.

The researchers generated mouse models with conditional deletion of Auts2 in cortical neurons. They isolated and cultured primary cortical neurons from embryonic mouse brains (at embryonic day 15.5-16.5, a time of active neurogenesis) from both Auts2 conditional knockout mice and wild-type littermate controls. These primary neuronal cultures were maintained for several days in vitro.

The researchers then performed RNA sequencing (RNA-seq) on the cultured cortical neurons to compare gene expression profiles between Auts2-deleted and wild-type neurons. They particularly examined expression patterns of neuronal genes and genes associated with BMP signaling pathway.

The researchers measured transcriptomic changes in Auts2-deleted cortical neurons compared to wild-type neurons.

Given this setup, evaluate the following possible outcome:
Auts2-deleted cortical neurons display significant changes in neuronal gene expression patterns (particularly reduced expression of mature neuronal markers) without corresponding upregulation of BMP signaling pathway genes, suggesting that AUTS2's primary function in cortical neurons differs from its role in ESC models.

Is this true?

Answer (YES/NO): NO